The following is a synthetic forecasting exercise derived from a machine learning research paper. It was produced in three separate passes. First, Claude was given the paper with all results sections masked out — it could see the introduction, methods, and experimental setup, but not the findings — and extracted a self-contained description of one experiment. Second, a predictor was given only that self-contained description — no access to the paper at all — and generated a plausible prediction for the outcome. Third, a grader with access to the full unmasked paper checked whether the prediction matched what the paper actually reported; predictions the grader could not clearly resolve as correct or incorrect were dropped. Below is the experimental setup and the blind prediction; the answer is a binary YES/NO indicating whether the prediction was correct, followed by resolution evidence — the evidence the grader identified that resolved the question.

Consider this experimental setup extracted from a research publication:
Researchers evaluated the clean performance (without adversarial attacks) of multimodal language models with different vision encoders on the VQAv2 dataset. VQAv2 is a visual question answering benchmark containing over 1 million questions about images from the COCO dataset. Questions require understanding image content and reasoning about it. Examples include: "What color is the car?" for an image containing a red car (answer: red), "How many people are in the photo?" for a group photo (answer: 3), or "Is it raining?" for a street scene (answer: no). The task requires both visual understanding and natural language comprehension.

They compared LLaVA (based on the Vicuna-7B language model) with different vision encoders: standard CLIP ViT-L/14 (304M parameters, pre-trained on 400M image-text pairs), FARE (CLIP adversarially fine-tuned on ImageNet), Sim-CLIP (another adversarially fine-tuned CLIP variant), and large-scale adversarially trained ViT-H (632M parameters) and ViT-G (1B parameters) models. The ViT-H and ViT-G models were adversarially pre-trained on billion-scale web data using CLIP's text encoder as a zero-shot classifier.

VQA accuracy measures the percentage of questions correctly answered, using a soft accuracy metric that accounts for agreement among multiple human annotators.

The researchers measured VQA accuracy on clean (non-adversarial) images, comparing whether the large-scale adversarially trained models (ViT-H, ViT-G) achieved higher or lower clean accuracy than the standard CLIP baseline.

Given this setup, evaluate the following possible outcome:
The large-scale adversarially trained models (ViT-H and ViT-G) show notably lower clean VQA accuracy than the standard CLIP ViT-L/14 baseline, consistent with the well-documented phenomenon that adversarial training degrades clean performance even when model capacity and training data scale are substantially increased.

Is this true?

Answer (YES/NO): YES